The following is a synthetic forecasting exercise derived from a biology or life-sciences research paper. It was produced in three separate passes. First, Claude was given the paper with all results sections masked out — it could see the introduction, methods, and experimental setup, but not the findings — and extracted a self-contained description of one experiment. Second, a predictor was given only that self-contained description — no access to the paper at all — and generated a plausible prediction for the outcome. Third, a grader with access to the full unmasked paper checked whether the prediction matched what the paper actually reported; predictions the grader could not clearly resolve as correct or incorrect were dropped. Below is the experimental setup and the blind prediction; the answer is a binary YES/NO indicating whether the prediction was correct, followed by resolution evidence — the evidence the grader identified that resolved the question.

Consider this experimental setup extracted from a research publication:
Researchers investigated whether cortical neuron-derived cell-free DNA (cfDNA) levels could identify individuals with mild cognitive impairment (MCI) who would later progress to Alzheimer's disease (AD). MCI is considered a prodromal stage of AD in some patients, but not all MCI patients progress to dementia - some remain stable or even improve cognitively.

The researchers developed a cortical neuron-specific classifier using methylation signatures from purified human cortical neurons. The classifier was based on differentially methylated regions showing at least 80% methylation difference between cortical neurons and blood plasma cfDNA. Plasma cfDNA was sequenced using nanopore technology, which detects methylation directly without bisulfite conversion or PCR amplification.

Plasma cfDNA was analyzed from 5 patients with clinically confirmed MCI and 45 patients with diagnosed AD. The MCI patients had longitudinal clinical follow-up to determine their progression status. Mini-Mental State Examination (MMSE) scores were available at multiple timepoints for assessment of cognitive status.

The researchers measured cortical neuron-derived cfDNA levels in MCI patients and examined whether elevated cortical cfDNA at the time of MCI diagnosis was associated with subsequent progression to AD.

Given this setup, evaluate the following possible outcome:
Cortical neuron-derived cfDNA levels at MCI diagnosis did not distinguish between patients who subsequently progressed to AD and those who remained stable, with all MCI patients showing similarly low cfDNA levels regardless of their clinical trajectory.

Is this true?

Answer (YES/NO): NO